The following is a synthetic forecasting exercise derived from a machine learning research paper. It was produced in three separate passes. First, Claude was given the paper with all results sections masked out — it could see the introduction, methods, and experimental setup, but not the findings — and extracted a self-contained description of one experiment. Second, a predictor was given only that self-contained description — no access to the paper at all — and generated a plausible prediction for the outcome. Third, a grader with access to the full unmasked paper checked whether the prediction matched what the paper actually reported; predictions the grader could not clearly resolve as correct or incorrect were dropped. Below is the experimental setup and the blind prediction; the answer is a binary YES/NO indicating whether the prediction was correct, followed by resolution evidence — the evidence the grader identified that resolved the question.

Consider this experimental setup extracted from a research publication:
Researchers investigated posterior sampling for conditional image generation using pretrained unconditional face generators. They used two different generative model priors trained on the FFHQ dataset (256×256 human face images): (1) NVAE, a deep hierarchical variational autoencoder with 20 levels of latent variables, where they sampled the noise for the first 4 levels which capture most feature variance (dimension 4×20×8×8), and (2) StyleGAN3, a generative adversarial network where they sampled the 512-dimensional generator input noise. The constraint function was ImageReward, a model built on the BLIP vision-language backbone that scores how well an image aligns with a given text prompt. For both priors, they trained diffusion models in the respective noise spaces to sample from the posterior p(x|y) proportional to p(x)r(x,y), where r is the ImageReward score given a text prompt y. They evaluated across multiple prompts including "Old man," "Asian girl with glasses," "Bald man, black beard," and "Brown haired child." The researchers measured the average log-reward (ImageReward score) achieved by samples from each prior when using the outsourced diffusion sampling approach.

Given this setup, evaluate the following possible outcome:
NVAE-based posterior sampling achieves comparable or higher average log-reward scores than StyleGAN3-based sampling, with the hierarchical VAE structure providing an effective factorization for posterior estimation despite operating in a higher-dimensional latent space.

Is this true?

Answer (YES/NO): NO